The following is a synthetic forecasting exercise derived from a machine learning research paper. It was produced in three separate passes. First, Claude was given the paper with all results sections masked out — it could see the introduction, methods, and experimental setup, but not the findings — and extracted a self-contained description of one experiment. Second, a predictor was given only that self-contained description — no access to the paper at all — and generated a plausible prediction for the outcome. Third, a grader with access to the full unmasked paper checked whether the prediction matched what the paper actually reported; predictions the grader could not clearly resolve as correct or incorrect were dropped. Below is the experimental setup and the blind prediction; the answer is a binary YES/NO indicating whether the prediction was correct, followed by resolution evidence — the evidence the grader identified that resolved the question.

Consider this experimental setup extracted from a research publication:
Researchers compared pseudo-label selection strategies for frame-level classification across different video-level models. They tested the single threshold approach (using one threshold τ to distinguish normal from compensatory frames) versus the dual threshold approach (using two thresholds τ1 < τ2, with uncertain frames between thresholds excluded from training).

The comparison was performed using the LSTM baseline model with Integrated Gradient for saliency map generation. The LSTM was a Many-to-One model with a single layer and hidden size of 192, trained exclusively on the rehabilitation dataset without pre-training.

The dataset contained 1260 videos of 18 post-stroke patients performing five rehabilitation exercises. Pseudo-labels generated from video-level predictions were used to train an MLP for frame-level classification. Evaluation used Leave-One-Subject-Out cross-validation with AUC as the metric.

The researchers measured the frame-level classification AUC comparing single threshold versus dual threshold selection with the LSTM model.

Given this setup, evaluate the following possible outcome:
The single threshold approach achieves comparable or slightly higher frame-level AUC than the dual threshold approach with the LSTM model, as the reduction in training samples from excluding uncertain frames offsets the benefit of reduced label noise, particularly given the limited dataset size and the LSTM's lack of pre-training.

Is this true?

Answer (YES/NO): NO